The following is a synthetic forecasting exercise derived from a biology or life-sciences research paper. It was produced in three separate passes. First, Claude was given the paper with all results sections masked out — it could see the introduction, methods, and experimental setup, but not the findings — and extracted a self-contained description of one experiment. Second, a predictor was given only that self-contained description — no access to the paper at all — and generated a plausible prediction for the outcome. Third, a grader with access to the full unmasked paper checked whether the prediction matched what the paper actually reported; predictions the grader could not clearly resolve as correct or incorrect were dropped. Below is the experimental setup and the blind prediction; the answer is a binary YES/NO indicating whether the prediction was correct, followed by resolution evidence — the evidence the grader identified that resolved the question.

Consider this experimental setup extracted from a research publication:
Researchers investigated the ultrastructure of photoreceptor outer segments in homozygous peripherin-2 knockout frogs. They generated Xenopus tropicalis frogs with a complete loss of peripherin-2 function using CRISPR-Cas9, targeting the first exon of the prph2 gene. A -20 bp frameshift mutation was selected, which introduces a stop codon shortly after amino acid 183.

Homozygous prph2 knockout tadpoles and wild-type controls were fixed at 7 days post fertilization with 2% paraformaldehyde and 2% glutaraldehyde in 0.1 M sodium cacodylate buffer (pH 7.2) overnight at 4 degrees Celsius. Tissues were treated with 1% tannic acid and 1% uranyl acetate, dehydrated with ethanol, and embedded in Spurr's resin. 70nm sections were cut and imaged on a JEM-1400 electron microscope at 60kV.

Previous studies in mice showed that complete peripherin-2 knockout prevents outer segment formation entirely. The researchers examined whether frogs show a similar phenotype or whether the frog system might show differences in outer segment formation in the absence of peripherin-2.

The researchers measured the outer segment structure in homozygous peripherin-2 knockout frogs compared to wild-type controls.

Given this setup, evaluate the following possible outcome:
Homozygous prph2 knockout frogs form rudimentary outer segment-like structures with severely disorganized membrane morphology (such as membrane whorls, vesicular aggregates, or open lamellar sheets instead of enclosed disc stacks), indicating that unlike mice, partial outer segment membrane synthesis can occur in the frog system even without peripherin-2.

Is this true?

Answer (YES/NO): NO